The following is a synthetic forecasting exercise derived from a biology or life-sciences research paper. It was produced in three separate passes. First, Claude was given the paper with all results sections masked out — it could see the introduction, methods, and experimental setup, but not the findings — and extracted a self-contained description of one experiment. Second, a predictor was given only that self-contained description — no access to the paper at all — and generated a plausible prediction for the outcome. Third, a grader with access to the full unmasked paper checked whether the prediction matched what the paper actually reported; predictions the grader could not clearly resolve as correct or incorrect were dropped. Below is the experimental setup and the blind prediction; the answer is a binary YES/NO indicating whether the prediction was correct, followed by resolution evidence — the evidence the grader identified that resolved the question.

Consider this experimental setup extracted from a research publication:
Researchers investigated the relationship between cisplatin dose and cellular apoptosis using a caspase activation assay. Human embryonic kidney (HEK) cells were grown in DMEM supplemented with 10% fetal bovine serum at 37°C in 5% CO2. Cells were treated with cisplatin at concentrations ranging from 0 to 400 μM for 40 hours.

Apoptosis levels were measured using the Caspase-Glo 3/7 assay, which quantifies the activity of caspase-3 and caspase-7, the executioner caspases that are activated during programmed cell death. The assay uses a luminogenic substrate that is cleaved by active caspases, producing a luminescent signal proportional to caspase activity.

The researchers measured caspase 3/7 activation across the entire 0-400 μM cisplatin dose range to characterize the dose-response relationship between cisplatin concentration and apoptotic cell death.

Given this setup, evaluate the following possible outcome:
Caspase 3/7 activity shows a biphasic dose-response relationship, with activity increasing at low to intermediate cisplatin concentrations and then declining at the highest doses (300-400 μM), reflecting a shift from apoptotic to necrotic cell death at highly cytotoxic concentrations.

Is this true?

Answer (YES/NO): NO